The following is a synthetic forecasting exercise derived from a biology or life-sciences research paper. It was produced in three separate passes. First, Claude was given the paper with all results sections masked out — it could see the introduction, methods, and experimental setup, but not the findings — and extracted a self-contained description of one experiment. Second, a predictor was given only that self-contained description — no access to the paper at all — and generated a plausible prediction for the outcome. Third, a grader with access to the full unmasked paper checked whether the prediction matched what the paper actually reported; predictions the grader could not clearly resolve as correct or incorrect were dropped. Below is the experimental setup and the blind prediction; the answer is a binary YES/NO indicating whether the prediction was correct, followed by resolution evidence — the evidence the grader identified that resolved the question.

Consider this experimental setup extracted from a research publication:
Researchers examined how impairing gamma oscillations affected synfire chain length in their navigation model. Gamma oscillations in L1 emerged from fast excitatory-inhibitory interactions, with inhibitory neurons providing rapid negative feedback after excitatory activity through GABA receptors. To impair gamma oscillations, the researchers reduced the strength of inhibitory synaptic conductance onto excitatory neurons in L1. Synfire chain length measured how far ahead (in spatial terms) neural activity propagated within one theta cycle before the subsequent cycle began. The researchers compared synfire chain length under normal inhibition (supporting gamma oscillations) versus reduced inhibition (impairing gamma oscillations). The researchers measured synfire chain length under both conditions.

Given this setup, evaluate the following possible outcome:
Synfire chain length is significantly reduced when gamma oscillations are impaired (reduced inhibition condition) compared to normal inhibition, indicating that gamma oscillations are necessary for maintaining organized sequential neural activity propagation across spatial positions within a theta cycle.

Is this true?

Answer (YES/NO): YES